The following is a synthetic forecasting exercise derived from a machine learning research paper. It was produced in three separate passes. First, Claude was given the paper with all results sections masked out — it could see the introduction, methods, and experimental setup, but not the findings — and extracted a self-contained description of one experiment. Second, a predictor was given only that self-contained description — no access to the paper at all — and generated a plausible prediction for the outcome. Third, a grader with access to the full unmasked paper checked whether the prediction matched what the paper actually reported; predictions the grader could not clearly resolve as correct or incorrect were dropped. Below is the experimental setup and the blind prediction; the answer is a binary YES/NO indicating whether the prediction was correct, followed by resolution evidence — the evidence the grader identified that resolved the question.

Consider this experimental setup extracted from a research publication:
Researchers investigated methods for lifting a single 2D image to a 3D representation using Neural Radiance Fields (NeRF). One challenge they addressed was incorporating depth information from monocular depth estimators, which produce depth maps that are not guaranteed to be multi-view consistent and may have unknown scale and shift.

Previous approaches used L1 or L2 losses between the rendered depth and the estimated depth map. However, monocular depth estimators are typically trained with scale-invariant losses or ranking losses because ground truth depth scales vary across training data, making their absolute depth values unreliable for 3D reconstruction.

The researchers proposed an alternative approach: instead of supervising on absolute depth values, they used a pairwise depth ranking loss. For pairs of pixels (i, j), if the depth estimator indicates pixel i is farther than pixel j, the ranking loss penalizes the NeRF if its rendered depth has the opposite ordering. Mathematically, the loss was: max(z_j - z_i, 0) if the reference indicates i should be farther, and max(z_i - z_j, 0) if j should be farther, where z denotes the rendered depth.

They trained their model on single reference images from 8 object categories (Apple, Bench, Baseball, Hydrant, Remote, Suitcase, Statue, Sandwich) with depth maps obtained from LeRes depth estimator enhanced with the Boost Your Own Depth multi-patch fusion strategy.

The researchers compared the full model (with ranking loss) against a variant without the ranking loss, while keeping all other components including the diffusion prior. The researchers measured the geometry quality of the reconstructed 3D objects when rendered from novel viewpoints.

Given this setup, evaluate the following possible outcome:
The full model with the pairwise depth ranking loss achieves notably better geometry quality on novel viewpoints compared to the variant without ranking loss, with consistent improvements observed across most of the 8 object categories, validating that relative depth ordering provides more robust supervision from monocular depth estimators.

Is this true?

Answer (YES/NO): NO